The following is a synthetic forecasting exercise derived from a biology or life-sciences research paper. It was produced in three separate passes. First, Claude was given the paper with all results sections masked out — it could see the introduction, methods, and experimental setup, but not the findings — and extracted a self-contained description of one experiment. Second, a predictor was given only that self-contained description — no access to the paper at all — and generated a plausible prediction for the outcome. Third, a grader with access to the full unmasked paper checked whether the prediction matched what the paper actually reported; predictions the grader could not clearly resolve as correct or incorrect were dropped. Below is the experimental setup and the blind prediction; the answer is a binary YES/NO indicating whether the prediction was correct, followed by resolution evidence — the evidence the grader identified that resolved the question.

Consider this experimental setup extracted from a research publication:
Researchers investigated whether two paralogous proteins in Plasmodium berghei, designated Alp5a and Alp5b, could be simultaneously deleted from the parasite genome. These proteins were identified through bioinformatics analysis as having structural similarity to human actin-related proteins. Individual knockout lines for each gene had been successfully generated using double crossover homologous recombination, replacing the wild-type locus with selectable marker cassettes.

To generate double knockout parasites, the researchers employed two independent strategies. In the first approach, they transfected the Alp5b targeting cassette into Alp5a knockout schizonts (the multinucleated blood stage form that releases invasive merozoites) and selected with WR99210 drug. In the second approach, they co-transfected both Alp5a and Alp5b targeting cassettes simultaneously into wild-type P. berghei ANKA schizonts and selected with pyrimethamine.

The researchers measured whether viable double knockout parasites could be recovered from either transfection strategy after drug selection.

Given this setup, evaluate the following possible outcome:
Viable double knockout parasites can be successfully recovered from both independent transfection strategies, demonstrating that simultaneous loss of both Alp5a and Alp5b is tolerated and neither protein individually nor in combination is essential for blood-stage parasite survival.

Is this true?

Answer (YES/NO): NO